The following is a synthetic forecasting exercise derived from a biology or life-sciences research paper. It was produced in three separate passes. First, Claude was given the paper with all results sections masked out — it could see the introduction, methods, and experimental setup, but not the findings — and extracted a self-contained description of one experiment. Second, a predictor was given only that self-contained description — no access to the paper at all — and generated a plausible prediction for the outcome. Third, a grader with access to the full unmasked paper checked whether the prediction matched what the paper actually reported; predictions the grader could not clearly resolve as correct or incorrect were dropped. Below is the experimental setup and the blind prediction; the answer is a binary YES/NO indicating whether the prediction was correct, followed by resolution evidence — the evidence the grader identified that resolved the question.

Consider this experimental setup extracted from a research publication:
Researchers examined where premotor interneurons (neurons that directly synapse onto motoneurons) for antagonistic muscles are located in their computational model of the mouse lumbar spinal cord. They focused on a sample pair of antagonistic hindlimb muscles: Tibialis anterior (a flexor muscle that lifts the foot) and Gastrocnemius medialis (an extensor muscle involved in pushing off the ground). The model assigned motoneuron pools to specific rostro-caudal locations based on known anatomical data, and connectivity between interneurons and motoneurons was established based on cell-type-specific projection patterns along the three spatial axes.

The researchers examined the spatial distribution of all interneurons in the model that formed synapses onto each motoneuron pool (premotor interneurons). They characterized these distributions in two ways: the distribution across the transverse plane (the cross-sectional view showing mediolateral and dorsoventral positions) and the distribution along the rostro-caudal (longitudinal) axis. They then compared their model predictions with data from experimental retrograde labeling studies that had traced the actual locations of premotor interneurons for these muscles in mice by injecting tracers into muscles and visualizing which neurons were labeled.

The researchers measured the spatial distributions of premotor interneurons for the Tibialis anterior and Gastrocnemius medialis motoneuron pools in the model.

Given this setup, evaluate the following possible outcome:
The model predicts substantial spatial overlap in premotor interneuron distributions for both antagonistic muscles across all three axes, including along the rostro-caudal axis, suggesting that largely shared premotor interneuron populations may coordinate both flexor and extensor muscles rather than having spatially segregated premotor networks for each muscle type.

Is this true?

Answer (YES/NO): NO